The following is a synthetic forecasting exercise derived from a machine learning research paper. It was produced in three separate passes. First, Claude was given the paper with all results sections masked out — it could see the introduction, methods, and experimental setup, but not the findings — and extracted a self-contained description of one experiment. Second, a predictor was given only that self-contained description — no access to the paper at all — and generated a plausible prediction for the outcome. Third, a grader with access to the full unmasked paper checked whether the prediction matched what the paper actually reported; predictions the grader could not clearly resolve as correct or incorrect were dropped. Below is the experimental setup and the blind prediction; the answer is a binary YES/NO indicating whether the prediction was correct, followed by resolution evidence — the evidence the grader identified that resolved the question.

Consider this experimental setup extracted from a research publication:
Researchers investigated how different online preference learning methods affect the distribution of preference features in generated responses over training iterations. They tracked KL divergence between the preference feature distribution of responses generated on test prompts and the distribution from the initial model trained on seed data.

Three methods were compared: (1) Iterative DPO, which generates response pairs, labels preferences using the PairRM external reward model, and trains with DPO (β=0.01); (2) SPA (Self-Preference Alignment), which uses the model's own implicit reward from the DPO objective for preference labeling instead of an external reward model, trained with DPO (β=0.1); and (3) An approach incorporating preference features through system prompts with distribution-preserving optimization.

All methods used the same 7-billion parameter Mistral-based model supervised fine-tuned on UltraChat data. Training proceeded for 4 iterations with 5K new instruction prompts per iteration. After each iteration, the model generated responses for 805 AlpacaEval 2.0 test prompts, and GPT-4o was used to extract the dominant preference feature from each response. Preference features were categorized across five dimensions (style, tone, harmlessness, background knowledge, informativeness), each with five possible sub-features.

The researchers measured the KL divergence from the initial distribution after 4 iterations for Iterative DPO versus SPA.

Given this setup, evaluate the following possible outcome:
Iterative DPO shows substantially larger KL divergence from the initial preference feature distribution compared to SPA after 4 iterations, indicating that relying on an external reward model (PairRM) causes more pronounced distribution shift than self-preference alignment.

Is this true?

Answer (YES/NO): NO